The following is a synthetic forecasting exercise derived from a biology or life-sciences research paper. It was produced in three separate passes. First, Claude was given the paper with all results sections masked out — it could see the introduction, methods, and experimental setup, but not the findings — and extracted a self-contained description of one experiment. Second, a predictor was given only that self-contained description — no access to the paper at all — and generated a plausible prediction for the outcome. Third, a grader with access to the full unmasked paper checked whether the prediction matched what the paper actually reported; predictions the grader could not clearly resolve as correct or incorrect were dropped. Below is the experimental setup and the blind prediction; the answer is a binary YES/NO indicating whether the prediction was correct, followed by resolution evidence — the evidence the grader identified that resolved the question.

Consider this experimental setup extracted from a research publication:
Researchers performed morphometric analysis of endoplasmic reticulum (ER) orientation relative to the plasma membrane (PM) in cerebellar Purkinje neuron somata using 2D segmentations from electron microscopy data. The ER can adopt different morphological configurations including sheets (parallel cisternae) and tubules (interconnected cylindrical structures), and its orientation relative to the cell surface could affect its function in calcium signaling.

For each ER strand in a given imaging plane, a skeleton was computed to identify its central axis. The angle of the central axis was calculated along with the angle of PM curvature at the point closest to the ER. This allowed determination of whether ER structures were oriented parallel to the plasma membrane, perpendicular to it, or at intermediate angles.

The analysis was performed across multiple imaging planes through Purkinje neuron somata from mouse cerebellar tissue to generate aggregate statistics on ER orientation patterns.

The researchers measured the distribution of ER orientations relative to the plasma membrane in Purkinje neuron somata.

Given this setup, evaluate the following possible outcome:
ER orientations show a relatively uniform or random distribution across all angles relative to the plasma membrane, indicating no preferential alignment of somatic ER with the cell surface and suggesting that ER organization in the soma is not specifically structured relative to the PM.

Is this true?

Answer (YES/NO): NO